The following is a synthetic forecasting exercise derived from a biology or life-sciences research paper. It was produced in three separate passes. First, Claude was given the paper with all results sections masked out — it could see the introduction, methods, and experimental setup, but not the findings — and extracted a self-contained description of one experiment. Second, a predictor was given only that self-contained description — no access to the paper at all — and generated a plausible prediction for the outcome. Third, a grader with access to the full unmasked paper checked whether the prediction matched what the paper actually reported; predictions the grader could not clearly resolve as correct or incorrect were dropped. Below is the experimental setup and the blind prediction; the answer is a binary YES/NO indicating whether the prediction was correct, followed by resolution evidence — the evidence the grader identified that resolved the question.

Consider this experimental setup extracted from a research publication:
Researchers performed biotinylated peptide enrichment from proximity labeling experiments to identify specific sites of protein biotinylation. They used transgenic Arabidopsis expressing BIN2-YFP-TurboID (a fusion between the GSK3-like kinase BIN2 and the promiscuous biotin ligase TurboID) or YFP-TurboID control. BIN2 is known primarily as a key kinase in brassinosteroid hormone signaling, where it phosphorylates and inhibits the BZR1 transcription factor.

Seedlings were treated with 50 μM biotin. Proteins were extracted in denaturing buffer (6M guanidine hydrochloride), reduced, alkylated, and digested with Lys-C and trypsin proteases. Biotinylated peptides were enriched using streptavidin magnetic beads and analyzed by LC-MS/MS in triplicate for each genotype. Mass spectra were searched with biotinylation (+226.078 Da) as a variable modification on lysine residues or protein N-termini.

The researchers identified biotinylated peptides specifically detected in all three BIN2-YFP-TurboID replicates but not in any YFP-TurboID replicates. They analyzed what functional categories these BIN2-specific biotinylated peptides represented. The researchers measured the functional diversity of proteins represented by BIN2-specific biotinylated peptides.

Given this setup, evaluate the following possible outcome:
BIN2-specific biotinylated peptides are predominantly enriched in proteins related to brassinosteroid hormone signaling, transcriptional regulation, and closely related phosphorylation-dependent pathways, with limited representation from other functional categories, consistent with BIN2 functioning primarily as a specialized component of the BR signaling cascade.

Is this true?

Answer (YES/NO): NO